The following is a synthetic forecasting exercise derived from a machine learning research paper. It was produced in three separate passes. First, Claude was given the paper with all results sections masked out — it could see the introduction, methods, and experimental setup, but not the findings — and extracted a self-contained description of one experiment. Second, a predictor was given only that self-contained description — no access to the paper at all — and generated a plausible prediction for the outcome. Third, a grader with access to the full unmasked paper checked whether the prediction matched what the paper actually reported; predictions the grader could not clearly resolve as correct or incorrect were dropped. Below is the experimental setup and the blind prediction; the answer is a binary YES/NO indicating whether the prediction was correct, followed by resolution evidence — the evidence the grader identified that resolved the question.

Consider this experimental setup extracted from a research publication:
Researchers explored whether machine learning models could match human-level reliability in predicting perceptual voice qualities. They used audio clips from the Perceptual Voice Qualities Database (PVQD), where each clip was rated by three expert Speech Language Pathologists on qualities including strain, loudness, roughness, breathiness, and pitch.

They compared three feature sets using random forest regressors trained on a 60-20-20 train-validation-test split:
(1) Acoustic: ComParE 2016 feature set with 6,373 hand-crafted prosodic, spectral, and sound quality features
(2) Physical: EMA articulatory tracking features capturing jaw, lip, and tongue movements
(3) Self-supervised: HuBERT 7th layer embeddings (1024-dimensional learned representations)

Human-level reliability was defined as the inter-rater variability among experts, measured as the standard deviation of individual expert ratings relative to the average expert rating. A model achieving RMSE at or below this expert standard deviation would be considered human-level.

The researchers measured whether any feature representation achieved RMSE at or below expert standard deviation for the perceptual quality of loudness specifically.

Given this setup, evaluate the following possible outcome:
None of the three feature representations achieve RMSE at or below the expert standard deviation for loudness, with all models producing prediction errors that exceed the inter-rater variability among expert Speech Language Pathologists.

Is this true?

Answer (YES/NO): NO